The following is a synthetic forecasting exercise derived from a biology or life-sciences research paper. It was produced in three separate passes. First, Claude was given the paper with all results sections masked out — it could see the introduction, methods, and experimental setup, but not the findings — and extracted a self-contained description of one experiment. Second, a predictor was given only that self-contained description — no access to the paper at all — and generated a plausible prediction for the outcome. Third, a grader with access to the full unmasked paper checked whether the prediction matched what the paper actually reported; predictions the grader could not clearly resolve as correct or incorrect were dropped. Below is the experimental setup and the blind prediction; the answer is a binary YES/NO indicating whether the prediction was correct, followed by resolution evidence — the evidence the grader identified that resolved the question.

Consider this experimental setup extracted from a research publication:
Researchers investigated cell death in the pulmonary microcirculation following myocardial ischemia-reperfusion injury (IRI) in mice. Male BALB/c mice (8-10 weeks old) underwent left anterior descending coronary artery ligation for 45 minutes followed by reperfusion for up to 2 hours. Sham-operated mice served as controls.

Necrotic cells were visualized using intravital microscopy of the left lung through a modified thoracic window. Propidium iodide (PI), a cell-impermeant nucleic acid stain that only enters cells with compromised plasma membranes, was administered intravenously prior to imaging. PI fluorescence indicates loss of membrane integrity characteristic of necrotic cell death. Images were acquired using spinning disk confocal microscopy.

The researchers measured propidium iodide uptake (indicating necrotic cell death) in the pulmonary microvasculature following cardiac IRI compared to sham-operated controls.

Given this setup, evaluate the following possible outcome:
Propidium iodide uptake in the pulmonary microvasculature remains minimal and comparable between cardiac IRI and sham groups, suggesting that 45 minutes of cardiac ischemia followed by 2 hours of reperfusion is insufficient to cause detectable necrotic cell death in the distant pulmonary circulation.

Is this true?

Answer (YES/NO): NO